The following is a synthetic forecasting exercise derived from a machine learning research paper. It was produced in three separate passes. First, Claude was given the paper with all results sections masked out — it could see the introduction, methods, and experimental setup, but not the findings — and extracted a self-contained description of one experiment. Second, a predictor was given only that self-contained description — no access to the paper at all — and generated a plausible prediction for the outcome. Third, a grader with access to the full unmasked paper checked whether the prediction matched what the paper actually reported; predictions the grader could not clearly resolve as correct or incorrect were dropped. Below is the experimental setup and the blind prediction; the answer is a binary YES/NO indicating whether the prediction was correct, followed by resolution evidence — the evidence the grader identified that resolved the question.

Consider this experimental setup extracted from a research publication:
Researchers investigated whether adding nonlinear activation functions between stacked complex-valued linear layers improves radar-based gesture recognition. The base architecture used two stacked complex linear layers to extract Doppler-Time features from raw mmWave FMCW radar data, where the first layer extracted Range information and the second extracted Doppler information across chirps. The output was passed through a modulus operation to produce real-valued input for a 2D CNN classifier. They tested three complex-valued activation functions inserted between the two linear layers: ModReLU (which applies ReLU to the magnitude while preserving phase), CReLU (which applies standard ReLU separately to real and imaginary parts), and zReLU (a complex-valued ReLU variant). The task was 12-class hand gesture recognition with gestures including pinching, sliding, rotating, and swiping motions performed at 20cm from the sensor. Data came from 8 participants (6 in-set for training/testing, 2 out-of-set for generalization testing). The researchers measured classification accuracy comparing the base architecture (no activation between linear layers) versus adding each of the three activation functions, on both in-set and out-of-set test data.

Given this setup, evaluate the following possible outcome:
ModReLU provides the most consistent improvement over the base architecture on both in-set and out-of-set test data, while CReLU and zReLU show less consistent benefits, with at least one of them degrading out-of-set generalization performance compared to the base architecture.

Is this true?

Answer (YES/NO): NO